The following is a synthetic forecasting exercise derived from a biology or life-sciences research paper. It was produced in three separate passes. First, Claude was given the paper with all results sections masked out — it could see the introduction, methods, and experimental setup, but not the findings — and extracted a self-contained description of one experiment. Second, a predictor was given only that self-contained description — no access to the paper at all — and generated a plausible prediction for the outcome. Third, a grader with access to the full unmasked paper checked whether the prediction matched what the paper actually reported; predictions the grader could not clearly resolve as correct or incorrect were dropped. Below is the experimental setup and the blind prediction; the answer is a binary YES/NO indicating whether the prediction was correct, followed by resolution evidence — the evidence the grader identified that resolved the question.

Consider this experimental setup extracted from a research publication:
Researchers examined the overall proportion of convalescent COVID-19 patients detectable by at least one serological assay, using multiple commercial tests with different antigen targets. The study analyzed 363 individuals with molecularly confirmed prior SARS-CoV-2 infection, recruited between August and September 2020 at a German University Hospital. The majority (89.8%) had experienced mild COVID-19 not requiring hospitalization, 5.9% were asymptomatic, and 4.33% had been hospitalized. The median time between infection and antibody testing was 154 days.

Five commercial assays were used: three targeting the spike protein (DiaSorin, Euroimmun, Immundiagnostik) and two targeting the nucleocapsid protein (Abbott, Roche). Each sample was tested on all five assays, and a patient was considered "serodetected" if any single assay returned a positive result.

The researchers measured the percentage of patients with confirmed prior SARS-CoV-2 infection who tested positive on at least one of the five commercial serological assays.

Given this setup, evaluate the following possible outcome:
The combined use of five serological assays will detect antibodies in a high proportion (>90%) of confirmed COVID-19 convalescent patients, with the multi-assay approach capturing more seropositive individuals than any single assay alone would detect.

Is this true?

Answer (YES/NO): YES